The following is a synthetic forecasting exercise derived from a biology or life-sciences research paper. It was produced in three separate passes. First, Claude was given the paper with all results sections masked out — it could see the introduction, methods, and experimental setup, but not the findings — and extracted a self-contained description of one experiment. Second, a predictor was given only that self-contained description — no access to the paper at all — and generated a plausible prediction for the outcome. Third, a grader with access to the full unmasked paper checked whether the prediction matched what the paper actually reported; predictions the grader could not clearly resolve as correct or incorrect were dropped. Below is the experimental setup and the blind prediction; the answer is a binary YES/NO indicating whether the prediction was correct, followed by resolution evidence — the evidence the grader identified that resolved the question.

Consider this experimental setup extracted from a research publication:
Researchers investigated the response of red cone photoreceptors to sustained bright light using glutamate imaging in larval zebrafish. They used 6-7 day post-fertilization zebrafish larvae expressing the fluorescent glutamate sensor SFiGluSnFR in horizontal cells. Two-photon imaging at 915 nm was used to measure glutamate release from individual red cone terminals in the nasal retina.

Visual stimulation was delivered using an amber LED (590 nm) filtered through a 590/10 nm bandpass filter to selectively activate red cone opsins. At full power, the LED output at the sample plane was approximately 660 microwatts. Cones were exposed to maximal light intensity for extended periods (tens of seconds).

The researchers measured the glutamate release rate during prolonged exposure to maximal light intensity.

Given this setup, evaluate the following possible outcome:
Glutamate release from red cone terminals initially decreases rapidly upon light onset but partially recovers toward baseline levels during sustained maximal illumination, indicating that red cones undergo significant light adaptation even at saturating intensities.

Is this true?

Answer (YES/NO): NO